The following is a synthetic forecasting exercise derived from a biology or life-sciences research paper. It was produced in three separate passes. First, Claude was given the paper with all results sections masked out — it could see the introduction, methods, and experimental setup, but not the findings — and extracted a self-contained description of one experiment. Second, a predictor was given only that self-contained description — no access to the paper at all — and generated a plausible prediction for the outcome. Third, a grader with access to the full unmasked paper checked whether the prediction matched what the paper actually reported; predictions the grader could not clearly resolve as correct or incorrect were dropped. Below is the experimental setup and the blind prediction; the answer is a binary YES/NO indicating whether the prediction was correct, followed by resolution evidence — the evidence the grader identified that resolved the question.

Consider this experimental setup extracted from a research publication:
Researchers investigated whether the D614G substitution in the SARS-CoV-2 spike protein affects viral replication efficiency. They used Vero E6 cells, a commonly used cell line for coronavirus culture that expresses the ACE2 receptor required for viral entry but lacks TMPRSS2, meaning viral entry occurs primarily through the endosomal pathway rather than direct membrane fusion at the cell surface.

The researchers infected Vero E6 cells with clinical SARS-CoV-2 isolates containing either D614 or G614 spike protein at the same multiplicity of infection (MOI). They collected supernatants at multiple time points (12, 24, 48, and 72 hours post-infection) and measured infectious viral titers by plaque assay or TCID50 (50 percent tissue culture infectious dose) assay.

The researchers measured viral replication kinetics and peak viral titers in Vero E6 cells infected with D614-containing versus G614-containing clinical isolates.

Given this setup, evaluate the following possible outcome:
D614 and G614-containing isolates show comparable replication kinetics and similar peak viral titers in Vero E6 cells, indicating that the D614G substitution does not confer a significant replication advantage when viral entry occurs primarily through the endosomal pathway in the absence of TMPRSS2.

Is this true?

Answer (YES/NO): NO